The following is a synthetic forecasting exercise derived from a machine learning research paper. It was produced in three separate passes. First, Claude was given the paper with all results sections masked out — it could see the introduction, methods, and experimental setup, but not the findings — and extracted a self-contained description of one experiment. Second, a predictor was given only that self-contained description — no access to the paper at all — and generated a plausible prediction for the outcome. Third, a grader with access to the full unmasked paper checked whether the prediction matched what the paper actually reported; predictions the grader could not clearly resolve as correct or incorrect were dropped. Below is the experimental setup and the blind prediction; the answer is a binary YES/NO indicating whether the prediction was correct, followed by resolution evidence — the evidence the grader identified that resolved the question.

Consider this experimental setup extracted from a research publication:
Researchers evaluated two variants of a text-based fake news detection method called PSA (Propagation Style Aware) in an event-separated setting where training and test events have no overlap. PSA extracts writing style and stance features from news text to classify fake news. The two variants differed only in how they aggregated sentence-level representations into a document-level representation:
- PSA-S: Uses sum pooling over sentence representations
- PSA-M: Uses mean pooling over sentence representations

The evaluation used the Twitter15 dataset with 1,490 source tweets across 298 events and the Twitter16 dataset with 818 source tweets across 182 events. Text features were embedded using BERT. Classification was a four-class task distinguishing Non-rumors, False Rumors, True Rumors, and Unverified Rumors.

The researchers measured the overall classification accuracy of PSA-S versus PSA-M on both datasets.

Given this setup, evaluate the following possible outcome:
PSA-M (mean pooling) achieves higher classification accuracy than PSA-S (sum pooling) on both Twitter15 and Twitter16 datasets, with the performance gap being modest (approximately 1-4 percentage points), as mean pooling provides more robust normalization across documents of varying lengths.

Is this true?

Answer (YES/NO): NO